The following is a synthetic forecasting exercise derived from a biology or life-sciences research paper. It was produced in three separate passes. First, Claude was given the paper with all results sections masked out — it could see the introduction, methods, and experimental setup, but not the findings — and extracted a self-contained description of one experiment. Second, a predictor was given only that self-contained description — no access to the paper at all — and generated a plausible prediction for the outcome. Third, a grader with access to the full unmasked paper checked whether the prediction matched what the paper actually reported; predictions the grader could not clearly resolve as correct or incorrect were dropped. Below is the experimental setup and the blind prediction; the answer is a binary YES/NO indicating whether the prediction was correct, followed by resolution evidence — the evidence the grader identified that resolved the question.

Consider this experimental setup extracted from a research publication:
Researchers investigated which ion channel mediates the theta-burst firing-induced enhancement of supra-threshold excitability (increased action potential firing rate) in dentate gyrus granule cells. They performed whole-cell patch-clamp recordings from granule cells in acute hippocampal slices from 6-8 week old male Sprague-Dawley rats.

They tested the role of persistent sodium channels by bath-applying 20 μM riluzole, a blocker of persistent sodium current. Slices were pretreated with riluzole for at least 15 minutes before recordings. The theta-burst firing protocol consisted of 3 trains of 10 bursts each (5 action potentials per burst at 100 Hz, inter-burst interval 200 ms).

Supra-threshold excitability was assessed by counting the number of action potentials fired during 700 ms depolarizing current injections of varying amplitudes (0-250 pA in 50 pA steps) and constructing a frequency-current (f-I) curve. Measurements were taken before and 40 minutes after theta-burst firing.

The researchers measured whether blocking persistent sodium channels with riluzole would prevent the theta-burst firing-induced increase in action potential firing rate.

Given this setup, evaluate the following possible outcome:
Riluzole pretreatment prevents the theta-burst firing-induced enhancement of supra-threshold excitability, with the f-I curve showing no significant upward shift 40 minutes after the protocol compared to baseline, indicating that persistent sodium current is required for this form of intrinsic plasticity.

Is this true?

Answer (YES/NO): YES